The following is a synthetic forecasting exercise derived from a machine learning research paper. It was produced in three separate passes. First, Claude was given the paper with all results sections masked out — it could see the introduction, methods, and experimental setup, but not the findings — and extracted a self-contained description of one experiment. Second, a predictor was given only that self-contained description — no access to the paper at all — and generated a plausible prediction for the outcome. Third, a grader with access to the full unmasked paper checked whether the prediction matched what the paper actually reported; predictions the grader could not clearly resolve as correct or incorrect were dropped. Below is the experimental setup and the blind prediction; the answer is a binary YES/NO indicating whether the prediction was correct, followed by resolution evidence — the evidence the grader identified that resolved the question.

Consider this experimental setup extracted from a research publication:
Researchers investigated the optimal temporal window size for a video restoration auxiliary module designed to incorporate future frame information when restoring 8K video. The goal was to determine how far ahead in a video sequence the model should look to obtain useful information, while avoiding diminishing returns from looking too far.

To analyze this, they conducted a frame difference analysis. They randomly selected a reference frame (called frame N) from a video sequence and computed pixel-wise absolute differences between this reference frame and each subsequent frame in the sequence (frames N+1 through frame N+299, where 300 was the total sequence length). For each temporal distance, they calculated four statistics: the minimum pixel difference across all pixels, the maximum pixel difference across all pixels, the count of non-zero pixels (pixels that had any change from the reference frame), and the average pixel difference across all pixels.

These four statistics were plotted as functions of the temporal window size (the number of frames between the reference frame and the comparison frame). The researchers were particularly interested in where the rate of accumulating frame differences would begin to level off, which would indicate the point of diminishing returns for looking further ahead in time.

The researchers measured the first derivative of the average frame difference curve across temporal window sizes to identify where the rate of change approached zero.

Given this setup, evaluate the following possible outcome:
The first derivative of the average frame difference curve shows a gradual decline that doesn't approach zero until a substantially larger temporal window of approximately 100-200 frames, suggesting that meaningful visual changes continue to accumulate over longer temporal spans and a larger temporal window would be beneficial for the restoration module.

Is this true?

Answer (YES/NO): NO